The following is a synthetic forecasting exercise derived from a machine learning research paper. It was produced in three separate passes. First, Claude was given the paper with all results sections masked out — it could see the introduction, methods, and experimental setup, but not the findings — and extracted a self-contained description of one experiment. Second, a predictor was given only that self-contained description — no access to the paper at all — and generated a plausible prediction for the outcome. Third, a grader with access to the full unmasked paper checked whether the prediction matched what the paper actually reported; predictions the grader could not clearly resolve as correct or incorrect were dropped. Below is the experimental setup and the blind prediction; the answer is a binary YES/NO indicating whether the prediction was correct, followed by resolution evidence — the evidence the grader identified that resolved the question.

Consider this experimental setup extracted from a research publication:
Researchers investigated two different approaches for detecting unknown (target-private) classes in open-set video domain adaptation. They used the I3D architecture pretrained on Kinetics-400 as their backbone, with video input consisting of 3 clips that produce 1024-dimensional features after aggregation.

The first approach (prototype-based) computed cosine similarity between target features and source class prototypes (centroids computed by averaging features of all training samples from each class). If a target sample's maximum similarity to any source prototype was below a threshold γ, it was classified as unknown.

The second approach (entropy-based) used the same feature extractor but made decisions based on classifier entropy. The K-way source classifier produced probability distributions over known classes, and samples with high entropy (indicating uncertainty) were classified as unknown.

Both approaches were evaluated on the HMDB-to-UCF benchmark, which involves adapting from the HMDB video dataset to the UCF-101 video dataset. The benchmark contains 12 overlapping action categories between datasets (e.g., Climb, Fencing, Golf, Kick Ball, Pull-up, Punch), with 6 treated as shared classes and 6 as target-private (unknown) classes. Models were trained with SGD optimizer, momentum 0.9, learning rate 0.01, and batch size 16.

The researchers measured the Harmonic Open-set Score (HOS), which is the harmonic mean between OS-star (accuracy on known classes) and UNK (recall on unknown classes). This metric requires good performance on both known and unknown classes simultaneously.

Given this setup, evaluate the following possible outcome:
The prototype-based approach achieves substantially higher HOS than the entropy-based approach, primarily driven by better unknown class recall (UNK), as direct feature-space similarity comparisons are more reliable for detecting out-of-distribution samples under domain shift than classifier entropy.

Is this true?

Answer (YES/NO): NO